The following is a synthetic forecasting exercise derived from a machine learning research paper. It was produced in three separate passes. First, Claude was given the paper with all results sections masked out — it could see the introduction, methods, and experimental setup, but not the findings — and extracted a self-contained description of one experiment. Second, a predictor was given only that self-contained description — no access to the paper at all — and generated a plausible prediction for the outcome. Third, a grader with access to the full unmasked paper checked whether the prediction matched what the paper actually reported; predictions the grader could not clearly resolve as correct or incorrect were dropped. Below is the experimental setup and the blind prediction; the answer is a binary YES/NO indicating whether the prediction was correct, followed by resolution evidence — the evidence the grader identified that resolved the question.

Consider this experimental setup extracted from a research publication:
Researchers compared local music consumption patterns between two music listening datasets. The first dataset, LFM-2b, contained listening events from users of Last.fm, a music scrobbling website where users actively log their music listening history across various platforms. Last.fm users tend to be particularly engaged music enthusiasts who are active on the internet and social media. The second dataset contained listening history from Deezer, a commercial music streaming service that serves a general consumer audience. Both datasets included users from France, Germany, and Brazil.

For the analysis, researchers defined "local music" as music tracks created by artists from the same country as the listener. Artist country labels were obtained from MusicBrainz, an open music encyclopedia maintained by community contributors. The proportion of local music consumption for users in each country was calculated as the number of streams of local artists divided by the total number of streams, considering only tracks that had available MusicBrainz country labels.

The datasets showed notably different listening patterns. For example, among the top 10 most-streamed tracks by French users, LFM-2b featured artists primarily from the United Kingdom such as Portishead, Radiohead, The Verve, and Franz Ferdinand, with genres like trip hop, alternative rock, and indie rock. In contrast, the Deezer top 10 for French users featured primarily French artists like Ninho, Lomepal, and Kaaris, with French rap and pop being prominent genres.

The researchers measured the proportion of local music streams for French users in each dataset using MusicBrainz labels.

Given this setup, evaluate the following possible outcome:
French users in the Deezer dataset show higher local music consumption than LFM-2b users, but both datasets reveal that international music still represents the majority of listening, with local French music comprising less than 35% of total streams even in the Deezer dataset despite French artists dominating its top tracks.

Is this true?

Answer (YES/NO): NO